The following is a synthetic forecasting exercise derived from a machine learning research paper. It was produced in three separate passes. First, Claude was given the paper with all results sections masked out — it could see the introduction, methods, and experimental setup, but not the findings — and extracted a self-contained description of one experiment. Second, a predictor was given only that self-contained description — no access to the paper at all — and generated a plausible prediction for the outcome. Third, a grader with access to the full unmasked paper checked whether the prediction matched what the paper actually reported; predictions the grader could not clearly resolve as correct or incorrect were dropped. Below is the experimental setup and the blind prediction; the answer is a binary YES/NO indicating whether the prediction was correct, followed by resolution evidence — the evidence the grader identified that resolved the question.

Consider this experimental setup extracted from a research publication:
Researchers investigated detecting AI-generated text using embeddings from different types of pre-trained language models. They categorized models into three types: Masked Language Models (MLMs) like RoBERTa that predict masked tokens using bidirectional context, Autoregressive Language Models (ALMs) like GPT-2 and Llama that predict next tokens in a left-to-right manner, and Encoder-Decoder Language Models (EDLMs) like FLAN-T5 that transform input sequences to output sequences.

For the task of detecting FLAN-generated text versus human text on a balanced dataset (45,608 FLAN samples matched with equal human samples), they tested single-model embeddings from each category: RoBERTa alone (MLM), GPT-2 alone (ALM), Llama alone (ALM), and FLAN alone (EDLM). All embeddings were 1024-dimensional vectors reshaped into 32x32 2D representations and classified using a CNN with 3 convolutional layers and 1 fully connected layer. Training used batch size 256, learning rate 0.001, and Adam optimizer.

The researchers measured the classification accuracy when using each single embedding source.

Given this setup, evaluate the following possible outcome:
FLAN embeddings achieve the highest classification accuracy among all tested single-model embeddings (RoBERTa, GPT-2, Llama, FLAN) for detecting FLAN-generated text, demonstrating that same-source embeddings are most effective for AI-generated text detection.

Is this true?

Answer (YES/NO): YES